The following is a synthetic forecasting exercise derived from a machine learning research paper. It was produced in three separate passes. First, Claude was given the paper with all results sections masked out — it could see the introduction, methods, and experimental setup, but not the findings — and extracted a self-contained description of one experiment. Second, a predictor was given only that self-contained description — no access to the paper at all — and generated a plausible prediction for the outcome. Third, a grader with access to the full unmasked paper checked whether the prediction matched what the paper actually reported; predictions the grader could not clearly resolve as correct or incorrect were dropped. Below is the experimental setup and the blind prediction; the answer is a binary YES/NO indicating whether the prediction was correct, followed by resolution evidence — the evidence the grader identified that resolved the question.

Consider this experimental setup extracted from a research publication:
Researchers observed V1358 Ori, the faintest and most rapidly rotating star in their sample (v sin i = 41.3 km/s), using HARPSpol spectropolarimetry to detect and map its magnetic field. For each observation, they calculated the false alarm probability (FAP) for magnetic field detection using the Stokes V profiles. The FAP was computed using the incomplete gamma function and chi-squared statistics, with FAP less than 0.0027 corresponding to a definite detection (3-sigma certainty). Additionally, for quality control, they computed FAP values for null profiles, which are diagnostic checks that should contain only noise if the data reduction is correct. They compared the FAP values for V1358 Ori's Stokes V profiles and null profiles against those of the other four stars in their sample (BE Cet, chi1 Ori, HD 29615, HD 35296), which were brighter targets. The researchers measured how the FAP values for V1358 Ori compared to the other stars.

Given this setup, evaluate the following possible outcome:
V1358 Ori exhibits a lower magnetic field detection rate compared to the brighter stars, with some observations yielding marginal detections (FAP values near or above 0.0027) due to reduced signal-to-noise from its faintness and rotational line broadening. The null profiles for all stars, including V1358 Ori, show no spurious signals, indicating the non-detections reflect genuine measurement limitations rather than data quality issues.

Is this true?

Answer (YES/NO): NO